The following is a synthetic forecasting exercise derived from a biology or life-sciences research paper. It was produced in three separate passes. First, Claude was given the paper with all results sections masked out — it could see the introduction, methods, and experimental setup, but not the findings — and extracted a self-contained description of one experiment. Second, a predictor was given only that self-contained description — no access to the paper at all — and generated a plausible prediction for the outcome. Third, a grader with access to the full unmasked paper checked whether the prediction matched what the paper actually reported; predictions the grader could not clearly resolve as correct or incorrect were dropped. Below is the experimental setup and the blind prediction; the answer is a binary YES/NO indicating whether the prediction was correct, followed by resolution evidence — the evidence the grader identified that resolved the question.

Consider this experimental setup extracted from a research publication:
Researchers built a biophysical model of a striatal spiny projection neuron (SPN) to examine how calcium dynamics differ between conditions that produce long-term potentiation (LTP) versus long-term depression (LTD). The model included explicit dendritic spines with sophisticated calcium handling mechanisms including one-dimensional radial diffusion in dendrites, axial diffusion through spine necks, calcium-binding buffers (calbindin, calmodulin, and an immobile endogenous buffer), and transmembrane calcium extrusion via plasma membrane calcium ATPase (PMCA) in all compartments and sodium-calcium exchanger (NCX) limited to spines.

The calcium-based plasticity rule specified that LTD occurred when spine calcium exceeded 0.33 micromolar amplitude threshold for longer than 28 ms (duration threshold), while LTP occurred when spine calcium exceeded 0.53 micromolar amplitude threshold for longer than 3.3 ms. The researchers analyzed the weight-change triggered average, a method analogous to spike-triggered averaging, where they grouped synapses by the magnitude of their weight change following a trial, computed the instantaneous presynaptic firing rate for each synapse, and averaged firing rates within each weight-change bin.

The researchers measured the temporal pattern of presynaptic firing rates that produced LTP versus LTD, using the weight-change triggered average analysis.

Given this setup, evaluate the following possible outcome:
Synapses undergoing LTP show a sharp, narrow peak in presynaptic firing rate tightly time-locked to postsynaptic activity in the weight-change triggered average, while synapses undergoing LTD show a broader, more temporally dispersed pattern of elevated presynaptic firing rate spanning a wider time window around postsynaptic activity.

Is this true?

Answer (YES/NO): NO